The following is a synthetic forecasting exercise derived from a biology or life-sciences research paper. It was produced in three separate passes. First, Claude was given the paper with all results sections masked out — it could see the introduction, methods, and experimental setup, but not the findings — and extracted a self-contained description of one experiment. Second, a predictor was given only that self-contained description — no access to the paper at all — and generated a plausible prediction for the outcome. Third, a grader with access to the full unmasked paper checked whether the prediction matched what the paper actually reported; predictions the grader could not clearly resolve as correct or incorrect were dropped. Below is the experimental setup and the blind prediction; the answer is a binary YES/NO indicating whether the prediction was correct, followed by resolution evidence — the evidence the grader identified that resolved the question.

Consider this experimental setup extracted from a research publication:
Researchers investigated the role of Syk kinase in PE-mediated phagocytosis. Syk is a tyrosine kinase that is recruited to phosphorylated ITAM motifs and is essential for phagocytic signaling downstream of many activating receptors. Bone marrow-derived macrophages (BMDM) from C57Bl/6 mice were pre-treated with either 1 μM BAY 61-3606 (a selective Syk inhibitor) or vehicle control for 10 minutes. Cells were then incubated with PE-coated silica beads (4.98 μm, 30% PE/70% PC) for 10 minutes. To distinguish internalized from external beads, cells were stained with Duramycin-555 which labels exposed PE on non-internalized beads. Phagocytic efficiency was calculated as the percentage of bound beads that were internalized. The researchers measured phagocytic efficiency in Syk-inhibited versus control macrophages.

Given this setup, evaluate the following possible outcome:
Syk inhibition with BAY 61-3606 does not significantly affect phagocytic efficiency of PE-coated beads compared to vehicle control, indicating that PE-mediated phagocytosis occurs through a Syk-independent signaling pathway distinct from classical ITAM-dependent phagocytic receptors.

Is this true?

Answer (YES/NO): NO